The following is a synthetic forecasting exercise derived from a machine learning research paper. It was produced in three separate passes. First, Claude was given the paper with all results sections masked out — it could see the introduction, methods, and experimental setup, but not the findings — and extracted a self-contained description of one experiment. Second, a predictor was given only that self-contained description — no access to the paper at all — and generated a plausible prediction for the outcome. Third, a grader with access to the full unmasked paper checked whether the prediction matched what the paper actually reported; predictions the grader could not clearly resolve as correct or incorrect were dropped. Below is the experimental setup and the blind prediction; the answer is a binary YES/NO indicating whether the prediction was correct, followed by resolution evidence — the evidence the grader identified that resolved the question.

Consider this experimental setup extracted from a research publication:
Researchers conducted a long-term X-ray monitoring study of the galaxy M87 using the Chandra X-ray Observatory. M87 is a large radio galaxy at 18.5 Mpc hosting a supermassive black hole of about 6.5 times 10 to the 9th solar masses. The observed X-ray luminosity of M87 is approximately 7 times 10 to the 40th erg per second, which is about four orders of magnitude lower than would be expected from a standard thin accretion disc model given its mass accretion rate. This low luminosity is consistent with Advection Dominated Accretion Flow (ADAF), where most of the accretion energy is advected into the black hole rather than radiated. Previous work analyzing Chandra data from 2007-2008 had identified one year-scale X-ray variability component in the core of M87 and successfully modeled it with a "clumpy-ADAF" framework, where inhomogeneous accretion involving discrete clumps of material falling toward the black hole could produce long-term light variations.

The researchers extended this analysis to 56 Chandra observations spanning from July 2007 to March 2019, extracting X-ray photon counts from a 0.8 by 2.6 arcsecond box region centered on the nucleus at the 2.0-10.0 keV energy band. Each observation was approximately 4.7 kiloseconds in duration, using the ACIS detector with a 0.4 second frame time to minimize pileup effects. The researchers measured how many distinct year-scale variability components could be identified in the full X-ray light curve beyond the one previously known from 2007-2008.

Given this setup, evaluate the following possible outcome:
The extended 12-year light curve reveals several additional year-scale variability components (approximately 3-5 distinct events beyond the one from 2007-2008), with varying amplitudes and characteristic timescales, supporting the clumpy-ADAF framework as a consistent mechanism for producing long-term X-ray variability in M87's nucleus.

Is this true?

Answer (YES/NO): YES